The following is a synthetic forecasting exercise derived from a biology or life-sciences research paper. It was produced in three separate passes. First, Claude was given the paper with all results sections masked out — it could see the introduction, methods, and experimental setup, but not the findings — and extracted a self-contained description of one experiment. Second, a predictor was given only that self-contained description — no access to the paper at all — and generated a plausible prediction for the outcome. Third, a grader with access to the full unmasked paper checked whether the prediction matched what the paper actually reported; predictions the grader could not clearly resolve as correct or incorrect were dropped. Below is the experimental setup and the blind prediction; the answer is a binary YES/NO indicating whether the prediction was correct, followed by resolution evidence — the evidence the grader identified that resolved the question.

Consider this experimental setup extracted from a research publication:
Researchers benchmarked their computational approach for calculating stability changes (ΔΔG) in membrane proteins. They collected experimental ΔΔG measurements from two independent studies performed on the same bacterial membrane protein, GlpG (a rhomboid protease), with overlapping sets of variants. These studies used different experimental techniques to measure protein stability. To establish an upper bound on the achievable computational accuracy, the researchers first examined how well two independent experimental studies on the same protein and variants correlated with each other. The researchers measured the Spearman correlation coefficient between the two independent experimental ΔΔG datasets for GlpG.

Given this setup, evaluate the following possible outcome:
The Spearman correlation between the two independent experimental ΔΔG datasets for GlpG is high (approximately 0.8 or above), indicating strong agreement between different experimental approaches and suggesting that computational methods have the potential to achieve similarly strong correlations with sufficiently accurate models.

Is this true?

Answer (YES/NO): NO